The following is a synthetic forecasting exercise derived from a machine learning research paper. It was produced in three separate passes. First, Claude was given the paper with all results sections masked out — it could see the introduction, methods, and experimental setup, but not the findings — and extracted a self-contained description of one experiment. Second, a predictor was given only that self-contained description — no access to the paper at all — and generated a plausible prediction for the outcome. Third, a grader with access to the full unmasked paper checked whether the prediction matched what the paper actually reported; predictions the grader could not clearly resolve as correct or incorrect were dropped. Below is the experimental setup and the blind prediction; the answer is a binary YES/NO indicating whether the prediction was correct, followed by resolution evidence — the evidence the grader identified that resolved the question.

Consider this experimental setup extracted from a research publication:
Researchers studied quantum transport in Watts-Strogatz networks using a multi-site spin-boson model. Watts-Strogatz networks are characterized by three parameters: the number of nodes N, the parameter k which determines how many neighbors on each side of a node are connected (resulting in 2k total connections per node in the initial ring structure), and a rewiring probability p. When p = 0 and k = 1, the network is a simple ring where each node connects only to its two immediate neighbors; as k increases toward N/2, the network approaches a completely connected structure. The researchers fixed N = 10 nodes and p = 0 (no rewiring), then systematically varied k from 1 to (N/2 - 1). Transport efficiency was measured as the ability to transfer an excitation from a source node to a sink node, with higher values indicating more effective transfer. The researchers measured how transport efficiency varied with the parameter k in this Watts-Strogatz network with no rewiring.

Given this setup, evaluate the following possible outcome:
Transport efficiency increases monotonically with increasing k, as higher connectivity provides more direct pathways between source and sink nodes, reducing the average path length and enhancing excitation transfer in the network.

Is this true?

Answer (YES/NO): NO